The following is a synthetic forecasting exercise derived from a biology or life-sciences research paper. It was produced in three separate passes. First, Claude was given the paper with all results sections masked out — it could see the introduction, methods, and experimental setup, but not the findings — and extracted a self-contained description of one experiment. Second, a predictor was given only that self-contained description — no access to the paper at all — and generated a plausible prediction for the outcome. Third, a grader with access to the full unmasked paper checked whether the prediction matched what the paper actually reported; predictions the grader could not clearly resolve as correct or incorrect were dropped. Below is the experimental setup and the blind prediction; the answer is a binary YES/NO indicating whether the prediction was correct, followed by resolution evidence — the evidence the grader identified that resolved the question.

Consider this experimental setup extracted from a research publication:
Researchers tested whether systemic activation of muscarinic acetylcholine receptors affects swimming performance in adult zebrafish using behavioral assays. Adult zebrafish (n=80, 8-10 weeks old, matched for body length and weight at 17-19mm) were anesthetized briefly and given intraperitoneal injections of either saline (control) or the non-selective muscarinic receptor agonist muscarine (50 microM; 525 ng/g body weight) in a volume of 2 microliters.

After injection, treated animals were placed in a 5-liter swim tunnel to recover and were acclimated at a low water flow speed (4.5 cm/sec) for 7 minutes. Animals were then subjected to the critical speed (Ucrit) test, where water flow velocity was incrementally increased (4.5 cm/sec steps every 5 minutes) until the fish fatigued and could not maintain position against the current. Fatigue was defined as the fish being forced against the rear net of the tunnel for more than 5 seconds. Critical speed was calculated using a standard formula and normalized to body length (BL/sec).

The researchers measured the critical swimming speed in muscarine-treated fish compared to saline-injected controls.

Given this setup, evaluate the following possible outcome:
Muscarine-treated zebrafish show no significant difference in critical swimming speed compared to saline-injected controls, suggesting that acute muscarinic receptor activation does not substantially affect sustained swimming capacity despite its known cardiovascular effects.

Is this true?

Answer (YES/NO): NO